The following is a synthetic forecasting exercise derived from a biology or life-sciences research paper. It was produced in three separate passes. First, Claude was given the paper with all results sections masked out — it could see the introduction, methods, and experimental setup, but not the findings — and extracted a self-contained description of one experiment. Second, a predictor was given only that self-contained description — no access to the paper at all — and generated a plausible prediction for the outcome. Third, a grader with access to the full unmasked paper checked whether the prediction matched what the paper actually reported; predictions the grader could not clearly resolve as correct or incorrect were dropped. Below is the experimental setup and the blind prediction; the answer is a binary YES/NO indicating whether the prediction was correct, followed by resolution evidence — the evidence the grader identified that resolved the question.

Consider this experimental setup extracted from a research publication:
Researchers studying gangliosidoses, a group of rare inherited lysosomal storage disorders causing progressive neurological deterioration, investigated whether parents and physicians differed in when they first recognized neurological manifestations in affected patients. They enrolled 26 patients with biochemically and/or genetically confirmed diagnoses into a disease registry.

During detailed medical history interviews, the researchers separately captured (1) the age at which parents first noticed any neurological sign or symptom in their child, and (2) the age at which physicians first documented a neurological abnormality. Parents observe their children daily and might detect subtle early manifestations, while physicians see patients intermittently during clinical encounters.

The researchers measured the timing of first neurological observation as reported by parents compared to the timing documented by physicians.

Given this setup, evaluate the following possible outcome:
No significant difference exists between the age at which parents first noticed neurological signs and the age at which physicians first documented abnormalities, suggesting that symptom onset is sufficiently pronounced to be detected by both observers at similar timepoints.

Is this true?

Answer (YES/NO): NO